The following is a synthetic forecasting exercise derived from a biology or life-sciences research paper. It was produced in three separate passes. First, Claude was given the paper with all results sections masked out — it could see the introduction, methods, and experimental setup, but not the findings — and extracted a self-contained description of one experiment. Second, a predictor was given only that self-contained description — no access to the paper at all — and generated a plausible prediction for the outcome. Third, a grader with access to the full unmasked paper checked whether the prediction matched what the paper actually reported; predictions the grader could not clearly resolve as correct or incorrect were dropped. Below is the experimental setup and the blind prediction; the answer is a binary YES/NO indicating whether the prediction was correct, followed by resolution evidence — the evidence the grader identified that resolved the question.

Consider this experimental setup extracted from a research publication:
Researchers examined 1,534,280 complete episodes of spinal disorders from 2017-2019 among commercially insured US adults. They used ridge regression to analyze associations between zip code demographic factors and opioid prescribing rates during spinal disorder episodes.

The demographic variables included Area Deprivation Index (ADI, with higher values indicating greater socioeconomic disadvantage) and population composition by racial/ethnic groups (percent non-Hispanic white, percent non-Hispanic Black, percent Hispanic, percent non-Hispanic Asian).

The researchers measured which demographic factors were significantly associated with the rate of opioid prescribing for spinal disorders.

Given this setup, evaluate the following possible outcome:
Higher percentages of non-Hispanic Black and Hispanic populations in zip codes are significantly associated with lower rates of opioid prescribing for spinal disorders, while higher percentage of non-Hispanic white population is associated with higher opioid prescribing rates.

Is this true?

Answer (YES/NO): NO